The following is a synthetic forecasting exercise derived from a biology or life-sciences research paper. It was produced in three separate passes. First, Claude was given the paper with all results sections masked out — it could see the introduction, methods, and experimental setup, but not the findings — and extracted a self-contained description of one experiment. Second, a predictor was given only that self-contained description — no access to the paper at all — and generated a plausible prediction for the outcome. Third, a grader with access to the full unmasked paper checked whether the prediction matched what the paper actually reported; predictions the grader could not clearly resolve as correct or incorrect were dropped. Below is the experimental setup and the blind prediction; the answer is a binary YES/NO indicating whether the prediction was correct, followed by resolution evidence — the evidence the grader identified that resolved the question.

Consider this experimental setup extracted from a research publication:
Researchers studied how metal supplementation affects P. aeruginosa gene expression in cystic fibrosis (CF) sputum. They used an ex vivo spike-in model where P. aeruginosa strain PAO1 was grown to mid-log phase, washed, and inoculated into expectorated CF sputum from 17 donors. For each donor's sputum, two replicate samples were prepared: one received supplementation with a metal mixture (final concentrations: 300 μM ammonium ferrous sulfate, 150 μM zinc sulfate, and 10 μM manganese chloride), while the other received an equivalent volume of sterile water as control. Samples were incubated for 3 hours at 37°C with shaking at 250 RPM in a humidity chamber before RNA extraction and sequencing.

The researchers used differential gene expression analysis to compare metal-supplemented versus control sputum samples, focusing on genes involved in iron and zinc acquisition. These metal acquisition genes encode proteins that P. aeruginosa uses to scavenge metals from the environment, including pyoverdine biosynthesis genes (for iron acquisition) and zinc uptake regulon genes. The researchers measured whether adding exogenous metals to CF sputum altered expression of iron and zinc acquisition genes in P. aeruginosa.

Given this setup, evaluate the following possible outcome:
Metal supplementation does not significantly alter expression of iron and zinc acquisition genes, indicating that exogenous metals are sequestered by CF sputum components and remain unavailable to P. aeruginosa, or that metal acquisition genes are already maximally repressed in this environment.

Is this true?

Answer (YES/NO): NO